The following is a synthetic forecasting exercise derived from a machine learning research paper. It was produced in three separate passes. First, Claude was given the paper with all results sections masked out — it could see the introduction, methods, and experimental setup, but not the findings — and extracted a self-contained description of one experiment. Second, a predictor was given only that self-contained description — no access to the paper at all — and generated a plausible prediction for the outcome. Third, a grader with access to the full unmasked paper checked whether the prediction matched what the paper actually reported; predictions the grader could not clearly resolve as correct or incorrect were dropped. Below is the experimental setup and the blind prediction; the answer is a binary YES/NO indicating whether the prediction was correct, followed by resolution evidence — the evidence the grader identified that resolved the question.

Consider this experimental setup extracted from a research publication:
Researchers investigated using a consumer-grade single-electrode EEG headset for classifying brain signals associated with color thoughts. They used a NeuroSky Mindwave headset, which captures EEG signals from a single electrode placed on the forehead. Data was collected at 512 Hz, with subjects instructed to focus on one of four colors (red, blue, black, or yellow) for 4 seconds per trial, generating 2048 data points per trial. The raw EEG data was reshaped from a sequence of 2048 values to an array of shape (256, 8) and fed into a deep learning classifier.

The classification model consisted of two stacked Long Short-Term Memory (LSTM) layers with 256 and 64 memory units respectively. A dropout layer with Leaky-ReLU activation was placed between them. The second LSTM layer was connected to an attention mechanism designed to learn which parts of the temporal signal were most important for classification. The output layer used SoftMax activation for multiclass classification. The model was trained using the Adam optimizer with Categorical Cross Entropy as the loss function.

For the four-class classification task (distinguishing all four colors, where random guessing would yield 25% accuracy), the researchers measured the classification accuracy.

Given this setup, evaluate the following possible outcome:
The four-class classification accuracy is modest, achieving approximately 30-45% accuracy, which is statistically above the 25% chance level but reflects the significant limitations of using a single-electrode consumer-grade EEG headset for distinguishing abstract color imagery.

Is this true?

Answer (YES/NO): NO